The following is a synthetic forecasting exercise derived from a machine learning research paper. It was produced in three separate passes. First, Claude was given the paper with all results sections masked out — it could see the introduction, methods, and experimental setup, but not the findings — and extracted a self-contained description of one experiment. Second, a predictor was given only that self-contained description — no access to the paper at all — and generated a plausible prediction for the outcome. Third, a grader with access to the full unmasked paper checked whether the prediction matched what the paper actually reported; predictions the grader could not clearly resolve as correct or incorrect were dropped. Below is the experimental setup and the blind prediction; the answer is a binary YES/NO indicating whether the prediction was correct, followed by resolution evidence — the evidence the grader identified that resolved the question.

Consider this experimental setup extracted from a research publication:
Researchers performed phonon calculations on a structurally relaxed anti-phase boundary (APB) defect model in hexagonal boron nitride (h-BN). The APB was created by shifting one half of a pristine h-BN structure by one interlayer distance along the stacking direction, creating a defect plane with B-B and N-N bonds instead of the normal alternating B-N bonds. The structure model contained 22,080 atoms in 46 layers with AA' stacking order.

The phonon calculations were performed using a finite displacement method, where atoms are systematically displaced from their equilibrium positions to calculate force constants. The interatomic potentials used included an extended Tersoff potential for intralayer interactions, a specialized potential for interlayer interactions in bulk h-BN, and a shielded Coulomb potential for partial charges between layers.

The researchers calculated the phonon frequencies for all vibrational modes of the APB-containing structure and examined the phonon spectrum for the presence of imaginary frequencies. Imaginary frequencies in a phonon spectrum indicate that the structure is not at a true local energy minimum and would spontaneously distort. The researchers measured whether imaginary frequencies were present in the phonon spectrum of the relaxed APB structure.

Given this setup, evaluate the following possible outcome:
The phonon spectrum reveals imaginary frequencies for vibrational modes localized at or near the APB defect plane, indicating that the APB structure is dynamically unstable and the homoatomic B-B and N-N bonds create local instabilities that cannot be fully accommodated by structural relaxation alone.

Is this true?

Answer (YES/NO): NO